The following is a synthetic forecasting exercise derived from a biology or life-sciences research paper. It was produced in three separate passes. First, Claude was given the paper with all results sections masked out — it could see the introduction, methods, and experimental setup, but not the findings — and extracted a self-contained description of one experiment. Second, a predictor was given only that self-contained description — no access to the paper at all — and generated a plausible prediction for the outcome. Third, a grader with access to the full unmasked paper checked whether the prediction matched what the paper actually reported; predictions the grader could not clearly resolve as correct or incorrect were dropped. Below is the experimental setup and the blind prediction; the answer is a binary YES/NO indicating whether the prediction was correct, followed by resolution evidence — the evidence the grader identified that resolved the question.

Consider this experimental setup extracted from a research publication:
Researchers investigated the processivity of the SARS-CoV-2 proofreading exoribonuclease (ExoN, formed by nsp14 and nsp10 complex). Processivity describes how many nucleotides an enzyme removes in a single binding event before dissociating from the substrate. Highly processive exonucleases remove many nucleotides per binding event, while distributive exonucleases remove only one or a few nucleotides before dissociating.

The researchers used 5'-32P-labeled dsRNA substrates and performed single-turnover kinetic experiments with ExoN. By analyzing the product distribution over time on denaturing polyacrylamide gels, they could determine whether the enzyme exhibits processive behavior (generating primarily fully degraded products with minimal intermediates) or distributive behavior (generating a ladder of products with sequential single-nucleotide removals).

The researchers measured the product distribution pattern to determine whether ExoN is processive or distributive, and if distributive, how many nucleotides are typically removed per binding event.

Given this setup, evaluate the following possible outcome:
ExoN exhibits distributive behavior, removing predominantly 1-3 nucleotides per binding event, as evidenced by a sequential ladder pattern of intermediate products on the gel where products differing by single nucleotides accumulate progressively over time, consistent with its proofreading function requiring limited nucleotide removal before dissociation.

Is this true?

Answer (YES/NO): NO